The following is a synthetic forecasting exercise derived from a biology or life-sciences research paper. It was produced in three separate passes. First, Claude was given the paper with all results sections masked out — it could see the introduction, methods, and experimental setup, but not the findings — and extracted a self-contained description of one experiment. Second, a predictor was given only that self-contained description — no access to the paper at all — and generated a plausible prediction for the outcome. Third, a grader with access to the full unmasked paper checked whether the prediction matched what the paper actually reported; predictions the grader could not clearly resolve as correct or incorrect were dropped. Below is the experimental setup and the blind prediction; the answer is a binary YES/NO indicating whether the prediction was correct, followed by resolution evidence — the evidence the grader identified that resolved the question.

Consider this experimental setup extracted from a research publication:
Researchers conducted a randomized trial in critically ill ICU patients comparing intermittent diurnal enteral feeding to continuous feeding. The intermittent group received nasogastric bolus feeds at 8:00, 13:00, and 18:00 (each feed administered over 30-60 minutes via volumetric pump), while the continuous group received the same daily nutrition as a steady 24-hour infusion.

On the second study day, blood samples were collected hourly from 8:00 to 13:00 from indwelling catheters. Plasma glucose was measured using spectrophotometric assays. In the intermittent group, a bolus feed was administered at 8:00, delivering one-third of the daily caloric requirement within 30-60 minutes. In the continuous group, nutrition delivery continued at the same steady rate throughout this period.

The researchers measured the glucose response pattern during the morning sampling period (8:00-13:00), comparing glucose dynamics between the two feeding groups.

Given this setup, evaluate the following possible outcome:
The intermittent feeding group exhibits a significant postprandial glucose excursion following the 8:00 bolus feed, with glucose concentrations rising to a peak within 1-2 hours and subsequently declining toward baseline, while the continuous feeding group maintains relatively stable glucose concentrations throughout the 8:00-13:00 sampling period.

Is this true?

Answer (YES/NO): NO